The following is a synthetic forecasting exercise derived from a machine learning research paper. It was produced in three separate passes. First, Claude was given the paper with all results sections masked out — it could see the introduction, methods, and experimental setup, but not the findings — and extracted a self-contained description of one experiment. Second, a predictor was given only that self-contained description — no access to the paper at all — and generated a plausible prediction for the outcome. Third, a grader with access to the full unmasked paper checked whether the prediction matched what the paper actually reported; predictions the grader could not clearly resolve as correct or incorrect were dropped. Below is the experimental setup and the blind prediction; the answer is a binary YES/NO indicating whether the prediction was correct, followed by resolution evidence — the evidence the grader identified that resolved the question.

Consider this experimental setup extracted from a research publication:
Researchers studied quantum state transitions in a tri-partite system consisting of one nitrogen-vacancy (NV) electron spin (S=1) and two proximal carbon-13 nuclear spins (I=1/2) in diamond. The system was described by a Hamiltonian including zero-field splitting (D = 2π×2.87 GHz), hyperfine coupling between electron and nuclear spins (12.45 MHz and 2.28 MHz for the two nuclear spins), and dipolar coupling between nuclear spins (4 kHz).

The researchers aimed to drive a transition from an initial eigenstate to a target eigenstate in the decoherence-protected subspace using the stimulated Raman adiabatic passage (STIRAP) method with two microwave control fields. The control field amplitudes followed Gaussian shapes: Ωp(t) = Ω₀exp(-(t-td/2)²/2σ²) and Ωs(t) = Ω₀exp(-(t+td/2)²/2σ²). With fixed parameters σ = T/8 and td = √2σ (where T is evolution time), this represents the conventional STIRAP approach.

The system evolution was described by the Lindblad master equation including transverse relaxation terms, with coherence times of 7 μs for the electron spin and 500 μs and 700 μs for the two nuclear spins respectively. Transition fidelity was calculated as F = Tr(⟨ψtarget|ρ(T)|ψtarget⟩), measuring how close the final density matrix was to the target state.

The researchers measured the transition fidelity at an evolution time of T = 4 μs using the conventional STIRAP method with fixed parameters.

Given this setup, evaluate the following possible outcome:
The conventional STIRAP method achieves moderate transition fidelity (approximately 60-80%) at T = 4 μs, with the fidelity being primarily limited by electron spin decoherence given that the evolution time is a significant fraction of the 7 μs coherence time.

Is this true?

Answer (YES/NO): NO